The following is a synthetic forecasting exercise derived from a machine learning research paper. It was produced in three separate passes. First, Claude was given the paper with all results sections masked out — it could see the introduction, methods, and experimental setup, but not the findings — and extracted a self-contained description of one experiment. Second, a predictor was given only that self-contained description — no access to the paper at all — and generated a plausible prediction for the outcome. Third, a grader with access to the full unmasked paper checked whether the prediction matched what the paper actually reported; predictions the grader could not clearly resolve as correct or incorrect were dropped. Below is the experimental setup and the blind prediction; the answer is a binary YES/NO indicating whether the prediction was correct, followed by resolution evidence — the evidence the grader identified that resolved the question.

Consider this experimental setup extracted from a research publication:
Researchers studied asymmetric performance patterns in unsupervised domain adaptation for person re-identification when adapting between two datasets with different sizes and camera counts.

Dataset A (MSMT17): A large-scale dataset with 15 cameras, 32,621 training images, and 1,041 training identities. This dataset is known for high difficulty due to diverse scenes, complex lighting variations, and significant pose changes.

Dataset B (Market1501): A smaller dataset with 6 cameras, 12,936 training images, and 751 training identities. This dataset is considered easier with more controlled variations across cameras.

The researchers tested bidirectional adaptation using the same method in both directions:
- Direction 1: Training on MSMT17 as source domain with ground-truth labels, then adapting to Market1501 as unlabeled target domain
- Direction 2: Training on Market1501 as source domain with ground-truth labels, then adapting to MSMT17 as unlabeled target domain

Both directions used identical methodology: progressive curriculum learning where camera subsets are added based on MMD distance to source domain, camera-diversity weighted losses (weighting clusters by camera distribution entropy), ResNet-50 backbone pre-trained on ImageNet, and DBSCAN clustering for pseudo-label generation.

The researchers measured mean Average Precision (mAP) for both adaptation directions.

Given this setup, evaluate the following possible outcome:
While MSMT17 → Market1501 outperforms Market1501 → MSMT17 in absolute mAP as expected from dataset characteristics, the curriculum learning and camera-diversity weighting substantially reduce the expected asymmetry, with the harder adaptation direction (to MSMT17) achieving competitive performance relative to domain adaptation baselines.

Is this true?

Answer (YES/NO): NO